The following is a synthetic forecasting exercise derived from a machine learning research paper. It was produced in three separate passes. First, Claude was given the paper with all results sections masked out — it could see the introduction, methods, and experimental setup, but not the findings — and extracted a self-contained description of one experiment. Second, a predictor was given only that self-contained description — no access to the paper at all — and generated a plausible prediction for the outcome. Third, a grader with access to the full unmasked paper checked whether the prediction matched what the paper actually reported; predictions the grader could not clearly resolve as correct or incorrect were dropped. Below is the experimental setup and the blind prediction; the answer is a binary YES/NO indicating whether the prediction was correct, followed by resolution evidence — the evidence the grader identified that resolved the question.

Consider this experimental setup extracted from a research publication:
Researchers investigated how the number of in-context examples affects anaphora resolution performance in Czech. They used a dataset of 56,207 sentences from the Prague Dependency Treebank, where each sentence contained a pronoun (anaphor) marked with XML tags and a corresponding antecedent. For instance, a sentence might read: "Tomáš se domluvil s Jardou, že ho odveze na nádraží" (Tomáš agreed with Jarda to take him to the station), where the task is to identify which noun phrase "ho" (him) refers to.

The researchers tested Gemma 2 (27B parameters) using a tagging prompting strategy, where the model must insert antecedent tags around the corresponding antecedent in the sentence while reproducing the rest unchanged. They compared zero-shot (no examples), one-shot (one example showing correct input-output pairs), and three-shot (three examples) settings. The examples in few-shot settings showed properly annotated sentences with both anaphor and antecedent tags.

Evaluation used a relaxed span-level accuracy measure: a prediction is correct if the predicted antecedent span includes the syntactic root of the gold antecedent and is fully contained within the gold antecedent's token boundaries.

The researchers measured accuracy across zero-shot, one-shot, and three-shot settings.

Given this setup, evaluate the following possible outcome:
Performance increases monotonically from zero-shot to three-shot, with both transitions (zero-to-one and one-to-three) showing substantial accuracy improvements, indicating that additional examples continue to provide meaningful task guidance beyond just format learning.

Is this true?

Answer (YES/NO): NO